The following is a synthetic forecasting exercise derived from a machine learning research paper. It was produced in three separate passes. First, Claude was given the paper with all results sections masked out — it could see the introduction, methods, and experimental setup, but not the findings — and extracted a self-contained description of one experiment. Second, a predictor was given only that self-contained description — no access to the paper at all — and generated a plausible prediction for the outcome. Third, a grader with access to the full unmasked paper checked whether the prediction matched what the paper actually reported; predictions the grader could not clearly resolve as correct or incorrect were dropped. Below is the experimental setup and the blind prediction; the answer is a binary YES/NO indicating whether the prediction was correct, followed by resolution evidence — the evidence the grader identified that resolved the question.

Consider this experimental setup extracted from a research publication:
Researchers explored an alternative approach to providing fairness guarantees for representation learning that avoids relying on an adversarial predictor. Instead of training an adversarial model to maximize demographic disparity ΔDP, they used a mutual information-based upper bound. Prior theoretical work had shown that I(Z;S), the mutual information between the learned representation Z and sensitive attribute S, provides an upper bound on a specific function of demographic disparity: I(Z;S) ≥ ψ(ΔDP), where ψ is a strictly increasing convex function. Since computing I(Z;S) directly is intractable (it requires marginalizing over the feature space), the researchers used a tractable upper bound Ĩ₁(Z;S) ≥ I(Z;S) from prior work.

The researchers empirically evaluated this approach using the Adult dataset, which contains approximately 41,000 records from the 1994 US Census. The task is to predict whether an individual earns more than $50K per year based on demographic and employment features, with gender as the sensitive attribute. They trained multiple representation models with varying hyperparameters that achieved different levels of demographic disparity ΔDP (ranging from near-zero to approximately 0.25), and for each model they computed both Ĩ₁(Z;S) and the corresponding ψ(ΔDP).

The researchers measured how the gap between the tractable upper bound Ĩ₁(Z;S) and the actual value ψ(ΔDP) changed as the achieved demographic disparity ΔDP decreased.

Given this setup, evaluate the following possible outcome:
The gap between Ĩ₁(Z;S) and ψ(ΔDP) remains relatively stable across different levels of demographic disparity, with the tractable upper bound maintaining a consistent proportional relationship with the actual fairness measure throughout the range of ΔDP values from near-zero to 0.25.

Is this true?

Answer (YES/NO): NO